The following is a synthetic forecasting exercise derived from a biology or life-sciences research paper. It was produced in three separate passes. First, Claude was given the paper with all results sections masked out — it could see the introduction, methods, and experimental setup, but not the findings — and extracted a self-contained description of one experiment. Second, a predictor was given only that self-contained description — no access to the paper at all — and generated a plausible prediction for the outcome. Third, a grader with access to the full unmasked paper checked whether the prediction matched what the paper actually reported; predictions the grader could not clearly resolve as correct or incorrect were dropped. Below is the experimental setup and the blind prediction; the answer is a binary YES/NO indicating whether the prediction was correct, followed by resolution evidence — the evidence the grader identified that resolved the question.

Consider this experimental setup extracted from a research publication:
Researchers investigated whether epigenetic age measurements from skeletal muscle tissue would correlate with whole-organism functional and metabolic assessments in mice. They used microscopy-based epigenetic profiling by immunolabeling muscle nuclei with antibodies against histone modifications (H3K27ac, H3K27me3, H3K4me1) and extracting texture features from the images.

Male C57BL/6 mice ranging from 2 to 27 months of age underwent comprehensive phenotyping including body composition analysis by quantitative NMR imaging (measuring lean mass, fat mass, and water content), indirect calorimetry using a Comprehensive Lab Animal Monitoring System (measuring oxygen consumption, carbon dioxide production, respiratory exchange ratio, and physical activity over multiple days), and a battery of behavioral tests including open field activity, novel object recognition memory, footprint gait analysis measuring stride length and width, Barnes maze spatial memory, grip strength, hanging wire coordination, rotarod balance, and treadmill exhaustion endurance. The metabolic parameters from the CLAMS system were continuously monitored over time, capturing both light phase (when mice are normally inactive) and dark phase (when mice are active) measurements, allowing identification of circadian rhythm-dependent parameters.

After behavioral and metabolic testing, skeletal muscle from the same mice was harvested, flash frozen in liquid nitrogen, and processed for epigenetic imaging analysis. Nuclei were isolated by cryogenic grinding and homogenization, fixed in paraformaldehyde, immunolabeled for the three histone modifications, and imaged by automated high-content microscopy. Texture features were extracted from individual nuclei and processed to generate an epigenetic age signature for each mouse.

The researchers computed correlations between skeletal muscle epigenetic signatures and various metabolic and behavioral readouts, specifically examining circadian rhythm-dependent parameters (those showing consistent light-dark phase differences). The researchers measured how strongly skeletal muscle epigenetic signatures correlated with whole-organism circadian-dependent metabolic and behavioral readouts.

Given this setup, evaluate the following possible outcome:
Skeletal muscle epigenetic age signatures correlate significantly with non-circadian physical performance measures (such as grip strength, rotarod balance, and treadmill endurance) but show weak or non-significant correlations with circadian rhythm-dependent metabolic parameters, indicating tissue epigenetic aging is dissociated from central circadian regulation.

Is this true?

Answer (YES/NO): NO